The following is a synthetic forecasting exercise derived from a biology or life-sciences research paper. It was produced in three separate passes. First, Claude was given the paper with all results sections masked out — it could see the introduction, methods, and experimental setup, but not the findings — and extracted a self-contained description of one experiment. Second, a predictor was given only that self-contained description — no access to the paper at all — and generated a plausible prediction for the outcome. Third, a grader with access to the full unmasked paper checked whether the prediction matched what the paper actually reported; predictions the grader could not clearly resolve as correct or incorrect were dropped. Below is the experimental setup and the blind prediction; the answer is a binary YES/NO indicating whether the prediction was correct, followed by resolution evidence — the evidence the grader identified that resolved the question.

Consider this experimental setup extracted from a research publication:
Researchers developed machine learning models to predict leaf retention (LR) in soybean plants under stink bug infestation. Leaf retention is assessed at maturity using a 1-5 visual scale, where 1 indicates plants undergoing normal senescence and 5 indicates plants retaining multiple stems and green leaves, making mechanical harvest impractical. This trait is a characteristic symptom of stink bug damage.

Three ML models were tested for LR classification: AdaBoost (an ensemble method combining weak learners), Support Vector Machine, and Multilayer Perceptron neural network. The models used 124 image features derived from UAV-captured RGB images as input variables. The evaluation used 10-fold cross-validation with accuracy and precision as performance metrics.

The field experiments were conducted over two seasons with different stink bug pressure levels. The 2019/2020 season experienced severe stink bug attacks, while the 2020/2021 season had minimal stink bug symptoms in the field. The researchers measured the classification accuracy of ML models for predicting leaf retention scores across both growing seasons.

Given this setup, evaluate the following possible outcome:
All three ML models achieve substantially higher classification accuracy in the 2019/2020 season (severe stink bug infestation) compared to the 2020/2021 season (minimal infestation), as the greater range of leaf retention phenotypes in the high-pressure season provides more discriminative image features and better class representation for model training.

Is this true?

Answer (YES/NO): NO